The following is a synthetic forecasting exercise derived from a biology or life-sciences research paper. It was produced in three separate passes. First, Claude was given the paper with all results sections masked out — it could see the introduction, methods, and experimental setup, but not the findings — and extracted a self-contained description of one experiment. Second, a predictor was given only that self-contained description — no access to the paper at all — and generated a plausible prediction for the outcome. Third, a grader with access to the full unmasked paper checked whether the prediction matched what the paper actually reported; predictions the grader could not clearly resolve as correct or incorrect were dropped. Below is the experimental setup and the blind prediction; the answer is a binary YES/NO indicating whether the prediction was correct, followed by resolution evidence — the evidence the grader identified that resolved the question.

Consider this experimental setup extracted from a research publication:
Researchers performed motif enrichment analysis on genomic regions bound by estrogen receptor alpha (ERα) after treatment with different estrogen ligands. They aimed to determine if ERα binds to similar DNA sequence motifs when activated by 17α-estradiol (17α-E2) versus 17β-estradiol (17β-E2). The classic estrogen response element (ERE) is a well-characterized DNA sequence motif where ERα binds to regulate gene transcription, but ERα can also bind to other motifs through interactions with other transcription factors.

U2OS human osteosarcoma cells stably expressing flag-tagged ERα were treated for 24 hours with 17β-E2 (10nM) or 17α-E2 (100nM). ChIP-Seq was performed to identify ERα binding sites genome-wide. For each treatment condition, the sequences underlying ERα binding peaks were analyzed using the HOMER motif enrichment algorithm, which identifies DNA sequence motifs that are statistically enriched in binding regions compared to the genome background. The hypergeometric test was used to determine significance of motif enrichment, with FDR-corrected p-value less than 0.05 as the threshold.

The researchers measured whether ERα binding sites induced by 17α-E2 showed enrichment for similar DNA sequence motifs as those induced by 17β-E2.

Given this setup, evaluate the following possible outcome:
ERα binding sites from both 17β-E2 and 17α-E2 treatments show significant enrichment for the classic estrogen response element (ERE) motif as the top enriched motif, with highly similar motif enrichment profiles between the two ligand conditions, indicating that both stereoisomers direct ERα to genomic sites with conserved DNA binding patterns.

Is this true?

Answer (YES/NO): YES